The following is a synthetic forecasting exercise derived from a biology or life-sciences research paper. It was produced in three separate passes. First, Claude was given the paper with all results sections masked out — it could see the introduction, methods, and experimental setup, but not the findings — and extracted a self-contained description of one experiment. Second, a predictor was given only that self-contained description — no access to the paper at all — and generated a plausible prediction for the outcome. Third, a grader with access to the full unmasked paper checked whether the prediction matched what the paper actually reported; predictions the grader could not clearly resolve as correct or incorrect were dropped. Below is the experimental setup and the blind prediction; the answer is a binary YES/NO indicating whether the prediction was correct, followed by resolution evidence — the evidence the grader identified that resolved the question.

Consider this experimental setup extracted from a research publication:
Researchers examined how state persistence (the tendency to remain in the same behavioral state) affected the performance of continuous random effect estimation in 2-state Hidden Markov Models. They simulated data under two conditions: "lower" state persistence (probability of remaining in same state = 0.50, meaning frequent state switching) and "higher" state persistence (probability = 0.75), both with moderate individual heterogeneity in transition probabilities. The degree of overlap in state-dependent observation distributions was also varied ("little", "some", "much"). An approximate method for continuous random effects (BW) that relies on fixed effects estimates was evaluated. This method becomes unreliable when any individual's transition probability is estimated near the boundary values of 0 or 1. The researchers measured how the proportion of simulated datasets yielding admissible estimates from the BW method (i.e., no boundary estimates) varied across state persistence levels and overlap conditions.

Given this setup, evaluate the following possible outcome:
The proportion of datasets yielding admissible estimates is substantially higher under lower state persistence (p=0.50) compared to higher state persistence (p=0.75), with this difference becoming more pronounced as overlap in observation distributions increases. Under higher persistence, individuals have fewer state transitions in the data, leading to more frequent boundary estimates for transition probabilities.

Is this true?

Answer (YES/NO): NO